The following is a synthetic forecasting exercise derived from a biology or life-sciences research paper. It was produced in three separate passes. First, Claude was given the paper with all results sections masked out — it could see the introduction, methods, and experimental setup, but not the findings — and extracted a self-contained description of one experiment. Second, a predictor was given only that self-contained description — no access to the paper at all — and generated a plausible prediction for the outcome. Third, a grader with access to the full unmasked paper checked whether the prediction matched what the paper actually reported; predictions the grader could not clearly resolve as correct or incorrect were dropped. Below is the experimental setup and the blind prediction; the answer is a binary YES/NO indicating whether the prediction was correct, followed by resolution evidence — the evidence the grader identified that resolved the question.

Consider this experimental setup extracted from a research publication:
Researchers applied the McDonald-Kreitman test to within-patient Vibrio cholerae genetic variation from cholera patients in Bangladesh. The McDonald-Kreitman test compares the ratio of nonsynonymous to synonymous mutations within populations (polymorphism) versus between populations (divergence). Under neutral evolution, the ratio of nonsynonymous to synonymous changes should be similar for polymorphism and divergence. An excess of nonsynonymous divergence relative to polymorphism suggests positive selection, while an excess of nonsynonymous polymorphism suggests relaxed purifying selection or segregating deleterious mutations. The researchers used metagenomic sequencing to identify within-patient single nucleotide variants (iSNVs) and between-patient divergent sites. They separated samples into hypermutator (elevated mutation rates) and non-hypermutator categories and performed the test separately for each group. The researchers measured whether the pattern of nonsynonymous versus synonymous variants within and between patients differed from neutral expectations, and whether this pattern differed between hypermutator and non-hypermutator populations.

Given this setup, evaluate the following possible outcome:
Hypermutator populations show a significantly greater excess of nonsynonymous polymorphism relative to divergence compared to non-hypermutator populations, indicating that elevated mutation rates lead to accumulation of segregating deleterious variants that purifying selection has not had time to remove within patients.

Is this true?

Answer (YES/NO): NO